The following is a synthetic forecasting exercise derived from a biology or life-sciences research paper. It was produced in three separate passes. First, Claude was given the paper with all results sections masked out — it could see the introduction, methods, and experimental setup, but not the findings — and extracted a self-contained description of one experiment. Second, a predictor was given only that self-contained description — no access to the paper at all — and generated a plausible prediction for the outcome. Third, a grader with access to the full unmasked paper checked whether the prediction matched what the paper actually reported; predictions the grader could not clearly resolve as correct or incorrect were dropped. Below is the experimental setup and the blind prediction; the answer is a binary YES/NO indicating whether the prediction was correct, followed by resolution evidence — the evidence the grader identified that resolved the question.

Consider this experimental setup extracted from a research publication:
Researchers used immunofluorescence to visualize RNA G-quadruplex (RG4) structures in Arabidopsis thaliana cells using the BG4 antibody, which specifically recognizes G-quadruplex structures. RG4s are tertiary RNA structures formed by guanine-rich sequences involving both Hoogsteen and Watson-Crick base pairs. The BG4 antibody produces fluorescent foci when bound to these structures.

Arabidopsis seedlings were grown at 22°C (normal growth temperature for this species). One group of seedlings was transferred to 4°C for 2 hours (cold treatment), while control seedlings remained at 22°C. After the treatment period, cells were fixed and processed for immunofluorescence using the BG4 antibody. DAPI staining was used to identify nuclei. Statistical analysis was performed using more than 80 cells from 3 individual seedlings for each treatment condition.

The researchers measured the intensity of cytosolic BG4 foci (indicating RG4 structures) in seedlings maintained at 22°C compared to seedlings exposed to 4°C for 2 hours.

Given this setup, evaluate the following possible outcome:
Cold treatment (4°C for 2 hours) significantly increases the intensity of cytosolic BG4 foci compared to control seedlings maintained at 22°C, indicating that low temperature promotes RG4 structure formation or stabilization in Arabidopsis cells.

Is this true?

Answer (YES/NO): YES